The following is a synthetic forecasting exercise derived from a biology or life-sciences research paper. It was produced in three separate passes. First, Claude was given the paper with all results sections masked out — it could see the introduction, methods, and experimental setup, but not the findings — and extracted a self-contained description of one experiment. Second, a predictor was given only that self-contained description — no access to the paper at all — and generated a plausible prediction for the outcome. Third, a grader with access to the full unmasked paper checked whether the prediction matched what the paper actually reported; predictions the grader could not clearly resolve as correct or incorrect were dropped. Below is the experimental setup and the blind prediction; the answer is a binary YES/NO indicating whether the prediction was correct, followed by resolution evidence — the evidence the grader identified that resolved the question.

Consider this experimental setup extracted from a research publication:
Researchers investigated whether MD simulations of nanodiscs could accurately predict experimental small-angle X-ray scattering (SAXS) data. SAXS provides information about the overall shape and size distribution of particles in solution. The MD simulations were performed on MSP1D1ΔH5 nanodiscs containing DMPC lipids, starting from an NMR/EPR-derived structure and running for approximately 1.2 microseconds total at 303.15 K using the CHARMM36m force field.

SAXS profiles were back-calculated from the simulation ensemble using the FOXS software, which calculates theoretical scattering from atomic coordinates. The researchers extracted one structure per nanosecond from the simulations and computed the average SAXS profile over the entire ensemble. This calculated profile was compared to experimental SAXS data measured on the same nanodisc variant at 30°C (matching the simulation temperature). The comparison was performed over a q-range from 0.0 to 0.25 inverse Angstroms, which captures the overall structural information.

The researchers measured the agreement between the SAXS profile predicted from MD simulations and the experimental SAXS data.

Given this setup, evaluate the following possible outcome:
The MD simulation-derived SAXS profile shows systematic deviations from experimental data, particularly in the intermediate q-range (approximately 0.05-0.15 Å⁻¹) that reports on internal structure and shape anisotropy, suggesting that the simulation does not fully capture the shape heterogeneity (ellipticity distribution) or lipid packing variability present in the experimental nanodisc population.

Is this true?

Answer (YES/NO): NO